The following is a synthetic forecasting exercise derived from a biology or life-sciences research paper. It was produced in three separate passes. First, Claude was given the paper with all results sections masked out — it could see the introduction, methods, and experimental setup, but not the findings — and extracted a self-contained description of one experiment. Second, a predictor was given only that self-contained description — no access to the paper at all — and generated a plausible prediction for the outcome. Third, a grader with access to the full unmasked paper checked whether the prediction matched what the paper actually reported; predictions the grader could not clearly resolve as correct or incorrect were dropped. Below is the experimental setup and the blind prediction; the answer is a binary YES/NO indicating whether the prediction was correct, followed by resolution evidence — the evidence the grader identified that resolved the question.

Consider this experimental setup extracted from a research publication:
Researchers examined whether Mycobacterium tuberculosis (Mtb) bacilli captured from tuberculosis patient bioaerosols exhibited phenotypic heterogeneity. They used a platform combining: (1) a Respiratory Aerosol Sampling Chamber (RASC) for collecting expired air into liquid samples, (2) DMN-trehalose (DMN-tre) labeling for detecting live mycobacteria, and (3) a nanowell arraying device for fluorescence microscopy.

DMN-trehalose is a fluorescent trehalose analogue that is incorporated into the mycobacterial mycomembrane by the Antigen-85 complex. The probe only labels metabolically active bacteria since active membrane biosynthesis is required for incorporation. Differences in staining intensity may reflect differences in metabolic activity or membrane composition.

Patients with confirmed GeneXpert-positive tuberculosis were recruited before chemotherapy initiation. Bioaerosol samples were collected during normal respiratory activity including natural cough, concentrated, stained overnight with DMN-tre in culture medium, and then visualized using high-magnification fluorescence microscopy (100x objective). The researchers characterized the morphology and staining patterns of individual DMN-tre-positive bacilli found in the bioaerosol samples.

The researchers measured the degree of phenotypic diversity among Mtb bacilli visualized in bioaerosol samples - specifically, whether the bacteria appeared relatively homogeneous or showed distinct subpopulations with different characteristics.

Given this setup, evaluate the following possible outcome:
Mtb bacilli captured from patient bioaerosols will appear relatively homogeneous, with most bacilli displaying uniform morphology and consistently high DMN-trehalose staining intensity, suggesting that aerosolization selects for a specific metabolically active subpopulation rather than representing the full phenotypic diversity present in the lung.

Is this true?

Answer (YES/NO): NO